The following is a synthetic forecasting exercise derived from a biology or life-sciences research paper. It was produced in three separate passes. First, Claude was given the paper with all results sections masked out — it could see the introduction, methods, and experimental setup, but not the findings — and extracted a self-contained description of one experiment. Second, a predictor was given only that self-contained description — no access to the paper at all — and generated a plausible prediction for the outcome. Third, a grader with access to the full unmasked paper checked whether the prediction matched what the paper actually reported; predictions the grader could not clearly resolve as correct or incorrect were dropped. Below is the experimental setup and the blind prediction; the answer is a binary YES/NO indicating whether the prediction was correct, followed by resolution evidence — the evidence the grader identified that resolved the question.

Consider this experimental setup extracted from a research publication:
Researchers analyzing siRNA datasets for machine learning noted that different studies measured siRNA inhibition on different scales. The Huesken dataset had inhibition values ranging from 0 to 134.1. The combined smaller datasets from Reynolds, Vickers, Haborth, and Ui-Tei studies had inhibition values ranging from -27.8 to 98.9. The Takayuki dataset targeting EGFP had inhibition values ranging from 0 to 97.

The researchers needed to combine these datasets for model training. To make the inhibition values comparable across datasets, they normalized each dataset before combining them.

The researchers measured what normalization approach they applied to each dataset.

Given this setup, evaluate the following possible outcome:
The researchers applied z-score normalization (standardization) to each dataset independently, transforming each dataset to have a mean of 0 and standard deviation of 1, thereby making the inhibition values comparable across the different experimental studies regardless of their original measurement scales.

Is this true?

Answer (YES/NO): NO